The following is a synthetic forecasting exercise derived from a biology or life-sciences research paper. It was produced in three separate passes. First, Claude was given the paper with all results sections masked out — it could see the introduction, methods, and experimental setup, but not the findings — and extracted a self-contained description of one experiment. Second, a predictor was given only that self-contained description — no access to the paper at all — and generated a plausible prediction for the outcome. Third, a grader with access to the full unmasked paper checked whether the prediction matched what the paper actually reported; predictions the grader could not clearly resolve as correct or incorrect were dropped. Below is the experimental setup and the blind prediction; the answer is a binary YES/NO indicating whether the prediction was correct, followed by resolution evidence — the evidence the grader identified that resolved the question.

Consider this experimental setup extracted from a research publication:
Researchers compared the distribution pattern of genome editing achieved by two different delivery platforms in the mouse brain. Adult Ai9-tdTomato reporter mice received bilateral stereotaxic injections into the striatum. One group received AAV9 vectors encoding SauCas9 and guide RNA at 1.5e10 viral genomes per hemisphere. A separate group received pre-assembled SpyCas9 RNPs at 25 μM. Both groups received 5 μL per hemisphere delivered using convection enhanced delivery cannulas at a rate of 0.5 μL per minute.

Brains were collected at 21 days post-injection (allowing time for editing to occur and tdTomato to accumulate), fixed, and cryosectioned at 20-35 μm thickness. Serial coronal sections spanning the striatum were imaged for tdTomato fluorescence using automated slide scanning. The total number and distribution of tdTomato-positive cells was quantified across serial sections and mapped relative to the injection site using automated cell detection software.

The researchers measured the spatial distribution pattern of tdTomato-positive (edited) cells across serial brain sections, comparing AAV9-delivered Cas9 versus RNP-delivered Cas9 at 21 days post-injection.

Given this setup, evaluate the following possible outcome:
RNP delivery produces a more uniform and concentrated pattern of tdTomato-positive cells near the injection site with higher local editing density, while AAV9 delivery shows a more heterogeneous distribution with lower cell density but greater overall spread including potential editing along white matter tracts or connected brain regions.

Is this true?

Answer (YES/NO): NO